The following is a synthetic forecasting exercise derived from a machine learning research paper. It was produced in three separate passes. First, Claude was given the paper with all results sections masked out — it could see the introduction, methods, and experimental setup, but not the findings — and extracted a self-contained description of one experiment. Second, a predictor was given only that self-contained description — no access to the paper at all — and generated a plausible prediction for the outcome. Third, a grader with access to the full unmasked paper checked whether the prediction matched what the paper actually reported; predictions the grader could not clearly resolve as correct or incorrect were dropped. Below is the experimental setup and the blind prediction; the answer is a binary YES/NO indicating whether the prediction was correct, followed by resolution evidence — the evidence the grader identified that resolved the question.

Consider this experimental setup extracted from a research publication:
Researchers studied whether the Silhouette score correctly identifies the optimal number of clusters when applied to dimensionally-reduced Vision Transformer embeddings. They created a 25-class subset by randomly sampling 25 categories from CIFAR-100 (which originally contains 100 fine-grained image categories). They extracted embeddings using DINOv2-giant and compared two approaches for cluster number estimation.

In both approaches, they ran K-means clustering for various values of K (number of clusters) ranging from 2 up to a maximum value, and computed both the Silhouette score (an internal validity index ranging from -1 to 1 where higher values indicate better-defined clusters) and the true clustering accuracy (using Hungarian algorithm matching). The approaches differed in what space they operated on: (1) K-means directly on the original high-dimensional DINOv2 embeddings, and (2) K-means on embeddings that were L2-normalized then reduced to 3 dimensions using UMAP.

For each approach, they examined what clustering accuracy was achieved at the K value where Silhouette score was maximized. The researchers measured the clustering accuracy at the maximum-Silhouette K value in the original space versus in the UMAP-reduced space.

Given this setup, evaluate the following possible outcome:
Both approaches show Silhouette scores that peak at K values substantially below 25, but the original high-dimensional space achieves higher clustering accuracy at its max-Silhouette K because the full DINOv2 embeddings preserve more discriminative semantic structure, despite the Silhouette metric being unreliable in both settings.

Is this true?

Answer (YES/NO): NO